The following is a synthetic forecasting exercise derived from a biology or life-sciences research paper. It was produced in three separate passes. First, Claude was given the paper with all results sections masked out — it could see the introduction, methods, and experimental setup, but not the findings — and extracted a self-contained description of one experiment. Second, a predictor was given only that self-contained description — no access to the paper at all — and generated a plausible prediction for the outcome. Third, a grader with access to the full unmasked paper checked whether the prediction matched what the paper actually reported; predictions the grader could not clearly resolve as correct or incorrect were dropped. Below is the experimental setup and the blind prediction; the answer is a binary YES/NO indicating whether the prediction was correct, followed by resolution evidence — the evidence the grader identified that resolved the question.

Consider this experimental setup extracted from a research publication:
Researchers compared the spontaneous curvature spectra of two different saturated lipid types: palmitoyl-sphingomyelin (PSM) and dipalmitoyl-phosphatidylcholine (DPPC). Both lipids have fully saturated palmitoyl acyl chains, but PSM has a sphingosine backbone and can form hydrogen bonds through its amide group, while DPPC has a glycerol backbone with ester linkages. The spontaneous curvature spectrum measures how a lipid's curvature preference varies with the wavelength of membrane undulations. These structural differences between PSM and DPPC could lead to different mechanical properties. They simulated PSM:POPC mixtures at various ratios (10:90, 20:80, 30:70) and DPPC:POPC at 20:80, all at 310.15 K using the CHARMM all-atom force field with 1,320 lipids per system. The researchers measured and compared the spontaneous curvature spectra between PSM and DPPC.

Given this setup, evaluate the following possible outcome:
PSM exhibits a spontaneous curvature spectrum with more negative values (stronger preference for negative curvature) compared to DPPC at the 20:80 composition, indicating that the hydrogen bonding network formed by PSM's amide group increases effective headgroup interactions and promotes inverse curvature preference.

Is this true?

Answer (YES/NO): NO